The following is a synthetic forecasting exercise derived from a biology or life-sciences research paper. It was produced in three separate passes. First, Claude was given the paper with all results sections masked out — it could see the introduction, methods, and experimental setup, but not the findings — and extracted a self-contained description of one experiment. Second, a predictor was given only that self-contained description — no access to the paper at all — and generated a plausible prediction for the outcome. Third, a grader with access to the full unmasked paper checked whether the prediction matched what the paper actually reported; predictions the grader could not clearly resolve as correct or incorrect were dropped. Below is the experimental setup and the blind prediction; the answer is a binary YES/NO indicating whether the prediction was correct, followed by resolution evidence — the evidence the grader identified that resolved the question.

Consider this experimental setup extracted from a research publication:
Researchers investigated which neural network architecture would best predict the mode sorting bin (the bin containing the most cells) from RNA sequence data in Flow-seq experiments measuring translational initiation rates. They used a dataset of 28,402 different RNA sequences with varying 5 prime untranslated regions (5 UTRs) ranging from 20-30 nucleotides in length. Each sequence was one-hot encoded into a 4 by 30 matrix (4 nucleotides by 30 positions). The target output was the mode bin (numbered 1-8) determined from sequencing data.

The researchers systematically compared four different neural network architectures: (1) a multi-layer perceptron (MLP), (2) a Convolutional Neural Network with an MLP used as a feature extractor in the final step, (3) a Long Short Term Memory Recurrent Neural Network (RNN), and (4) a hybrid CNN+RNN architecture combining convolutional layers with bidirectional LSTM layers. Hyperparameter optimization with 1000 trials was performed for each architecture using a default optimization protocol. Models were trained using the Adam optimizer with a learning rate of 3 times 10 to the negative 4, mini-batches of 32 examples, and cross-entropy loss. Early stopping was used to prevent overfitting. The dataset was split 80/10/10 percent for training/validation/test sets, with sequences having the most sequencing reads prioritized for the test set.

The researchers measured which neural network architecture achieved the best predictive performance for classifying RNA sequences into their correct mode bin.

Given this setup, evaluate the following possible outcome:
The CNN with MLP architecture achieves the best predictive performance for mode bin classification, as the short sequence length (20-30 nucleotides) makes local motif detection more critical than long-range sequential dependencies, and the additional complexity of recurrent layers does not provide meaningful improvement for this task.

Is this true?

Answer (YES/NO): NO